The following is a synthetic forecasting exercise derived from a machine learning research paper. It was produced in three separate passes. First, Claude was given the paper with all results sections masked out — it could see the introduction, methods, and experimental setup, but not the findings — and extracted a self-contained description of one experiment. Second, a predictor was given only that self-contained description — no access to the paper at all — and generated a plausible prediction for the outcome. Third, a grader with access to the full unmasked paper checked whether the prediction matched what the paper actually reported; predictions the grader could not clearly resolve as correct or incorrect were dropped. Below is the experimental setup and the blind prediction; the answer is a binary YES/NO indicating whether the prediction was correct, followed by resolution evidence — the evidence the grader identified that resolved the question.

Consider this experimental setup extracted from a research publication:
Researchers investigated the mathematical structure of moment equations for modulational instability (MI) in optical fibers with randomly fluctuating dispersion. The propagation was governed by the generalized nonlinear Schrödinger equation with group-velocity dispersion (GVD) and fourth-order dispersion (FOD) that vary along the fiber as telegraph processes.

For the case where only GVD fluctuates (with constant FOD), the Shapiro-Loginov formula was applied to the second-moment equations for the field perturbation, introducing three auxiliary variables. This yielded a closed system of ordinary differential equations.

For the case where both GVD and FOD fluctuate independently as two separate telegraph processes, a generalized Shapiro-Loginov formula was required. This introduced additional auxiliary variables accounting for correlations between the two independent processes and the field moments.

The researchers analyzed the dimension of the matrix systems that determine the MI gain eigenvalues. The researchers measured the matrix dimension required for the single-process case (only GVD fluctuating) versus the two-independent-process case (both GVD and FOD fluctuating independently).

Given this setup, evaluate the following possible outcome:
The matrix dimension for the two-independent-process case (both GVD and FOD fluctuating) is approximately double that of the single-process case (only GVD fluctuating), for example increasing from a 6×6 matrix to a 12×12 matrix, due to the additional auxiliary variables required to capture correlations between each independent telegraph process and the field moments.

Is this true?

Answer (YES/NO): YES